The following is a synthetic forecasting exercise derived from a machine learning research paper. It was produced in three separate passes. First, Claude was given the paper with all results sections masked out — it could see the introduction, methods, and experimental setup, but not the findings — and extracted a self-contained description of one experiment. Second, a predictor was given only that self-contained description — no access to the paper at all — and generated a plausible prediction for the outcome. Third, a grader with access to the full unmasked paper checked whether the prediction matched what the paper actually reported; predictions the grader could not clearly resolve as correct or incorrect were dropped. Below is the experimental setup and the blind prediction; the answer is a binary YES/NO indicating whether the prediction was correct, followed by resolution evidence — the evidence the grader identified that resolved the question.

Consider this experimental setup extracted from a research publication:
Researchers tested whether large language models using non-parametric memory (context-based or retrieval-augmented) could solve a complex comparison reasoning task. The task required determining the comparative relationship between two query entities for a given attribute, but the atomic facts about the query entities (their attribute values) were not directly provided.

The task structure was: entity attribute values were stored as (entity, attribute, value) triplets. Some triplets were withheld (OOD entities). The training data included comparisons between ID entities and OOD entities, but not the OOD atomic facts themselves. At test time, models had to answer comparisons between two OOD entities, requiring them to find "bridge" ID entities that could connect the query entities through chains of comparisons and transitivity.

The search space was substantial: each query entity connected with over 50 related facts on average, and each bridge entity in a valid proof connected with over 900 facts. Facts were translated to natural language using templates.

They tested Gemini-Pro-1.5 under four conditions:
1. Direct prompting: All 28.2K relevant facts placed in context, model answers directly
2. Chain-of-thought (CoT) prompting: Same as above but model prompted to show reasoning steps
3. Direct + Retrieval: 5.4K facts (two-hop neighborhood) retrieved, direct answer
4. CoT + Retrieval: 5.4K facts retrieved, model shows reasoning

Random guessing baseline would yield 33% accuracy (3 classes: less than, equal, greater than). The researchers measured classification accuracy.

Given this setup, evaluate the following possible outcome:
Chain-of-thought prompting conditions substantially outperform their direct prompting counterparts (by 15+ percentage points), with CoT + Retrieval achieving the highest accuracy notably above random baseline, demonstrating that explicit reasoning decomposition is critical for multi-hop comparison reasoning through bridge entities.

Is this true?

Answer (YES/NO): NO